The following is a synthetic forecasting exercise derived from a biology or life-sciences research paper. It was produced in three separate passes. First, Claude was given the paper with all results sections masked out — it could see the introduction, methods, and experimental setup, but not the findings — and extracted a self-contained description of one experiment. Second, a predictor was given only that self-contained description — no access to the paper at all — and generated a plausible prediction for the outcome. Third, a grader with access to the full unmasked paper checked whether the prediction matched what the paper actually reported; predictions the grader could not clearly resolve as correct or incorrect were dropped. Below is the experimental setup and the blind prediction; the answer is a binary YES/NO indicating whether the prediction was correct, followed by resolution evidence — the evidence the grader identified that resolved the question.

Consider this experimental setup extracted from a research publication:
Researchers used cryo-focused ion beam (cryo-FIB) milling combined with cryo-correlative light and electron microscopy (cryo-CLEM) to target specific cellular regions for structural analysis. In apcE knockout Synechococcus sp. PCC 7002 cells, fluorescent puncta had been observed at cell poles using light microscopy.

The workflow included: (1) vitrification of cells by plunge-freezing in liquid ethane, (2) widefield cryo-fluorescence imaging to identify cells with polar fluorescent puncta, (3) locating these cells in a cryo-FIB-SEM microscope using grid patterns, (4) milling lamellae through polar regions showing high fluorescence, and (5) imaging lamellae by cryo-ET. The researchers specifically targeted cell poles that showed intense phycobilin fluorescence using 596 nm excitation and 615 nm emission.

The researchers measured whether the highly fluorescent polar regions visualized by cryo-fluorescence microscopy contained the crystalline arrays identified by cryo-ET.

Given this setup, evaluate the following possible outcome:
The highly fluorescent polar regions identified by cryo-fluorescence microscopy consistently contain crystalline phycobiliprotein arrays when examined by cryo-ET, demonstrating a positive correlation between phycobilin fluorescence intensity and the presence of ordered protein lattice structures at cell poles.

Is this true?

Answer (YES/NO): YES